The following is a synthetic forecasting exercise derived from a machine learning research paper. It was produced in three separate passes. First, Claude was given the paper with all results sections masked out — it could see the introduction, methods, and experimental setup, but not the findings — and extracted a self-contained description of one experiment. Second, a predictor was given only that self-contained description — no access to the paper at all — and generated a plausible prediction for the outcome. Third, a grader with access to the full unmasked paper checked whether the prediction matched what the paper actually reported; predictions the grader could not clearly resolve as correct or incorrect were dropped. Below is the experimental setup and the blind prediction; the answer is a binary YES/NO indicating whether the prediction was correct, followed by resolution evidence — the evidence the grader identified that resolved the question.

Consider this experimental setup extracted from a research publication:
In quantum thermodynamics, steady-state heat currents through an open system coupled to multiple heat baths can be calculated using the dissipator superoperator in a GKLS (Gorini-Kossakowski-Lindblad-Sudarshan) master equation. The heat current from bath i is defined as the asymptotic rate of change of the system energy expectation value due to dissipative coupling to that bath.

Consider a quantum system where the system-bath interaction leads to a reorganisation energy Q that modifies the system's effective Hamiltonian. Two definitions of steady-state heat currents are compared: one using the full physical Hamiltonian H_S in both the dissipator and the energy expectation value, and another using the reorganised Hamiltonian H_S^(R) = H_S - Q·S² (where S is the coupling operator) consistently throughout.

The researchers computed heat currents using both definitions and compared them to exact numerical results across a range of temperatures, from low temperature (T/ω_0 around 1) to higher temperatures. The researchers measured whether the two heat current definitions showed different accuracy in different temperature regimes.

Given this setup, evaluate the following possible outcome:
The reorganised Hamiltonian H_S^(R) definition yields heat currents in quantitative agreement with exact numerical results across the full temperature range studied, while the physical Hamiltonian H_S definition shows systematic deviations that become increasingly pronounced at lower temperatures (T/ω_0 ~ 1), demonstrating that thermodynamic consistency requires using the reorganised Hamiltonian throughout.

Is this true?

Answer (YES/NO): NO